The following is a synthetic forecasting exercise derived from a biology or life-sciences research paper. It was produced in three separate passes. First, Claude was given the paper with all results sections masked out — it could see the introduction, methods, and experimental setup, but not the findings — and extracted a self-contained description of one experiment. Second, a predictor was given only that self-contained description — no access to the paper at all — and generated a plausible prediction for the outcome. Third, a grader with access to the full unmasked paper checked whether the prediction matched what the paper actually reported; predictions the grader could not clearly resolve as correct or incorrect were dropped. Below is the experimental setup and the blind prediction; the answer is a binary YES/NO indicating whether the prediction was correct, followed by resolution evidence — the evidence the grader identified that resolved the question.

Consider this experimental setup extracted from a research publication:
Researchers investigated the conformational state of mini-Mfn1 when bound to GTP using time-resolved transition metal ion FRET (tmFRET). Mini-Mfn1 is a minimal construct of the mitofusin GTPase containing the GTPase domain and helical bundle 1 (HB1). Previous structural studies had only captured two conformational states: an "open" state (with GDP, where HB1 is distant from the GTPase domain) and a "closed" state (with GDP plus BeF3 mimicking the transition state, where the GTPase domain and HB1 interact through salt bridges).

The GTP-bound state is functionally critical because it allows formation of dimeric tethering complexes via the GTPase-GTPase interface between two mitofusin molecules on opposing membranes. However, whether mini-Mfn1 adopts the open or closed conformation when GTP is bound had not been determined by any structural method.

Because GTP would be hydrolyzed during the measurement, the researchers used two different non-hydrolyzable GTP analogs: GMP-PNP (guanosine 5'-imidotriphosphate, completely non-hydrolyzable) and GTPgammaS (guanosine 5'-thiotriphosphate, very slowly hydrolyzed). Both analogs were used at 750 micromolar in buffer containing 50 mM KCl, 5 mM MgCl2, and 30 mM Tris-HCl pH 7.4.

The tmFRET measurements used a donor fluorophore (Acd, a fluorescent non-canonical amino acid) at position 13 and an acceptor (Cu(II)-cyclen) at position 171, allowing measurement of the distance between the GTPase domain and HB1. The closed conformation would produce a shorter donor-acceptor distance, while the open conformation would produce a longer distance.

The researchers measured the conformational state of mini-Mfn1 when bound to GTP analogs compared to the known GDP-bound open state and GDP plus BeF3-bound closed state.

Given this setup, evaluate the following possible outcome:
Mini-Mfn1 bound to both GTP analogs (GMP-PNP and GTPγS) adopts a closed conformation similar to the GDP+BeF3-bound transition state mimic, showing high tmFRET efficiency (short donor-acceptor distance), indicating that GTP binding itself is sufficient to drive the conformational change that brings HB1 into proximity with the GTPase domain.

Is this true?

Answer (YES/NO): NO